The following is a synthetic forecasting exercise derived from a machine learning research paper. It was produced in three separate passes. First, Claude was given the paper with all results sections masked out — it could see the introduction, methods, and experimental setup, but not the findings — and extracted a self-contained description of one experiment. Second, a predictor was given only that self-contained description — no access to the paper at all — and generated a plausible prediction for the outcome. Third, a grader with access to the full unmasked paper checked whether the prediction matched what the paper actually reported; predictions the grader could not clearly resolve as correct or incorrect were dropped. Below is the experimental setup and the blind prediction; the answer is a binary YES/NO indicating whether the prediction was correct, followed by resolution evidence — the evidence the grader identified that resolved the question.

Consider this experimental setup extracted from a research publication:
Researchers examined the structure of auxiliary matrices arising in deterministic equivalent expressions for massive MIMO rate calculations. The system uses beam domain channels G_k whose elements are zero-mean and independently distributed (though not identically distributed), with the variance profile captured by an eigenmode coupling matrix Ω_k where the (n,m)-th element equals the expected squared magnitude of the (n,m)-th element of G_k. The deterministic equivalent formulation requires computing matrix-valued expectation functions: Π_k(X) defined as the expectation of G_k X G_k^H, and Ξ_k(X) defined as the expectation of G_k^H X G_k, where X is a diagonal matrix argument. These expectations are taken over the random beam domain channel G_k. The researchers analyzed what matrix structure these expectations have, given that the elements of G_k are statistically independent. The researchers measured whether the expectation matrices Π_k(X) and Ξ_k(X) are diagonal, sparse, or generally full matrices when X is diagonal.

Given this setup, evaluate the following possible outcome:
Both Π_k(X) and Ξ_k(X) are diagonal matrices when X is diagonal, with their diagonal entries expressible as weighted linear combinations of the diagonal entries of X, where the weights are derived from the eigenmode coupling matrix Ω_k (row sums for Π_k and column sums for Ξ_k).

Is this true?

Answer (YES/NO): YES